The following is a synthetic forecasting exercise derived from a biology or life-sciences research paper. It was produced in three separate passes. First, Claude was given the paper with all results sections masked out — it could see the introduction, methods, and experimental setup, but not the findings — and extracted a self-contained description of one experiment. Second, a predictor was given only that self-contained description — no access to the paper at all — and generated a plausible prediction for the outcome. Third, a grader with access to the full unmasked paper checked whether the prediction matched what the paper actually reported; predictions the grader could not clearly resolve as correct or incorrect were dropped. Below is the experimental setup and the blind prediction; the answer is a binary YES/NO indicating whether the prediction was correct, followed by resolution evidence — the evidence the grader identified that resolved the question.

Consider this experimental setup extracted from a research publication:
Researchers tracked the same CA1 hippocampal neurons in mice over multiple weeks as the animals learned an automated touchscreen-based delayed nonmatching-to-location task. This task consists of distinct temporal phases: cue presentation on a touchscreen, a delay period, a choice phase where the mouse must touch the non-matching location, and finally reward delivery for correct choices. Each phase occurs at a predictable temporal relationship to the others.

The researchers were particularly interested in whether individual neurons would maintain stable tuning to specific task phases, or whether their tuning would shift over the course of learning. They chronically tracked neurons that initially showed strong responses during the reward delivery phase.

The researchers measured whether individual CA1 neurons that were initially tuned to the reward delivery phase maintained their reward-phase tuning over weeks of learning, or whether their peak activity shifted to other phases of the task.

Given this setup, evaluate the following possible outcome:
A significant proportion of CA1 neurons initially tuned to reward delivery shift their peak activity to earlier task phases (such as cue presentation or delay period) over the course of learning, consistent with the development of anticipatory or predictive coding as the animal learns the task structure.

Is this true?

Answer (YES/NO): YES